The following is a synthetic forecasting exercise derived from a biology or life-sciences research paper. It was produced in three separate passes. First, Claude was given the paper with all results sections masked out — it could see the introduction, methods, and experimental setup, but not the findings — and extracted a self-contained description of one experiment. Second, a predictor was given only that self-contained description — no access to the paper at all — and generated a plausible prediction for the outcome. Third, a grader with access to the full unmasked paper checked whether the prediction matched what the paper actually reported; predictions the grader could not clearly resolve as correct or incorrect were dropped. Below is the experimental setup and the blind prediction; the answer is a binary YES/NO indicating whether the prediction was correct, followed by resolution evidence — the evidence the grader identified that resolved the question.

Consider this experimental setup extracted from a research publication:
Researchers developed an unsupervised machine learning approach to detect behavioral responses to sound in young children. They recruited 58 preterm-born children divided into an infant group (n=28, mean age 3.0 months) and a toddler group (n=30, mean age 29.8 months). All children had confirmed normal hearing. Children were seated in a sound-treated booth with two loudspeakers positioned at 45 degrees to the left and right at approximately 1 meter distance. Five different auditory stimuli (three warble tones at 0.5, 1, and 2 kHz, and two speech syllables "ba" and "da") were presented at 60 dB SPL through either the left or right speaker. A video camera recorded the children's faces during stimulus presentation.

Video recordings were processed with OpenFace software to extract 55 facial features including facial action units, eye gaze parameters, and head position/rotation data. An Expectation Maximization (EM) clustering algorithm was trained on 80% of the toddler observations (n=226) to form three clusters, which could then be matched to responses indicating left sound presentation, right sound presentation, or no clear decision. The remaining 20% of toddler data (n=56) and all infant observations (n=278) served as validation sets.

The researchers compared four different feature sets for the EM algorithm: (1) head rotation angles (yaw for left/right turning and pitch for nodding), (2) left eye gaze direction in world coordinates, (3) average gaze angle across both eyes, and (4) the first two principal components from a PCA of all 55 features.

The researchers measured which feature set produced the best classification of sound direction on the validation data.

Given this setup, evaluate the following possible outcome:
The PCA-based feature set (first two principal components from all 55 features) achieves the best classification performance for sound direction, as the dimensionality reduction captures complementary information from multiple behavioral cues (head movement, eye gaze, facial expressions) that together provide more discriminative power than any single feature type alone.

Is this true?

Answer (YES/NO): NO